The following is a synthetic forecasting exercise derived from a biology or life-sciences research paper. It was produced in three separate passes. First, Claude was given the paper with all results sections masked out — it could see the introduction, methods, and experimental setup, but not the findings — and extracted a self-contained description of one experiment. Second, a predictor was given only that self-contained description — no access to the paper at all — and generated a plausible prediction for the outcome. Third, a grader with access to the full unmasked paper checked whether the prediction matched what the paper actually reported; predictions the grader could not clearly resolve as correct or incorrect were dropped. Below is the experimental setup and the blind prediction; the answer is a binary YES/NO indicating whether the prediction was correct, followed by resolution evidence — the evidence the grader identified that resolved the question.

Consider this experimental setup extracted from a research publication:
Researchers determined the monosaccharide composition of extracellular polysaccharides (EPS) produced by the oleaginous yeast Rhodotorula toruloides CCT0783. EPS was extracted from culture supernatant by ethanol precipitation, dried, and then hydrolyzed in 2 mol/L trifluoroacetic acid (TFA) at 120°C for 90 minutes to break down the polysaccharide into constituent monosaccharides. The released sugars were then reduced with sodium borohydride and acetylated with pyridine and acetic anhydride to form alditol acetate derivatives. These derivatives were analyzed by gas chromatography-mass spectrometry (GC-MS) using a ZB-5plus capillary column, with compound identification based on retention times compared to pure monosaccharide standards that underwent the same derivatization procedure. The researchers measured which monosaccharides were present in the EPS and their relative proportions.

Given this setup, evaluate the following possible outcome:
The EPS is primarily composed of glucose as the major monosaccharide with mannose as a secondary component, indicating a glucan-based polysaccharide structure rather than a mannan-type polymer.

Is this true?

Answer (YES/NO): NO